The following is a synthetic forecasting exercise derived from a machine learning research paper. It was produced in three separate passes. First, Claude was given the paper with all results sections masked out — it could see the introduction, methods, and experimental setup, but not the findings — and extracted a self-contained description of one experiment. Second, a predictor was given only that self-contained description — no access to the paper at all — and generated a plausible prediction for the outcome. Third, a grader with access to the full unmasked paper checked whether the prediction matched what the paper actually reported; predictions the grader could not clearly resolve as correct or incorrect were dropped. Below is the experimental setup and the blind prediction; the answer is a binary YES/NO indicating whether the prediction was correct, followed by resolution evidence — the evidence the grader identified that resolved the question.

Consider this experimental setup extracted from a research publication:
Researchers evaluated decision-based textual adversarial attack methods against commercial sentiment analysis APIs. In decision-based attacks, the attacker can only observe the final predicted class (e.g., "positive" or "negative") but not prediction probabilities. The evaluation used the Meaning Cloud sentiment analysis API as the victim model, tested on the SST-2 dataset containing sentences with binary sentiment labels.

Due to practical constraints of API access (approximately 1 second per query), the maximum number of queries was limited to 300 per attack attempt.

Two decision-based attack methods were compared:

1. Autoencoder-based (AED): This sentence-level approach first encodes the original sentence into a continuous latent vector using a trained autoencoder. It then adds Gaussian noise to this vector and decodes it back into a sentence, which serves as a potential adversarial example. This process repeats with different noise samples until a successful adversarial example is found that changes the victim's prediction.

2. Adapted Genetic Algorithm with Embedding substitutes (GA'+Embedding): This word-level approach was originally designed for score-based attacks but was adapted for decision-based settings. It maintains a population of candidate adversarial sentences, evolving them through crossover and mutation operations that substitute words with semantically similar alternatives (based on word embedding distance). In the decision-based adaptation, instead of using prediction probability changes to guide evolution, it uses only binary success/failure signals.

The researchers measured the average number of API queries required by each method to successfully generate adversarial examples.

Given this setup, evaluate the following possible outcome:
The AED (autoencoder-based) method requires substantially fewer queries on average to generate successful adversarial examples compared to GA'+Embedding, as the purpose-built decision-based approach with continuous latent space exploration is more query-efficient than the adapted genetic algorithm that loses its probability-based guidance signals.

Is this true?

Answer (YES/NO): NO